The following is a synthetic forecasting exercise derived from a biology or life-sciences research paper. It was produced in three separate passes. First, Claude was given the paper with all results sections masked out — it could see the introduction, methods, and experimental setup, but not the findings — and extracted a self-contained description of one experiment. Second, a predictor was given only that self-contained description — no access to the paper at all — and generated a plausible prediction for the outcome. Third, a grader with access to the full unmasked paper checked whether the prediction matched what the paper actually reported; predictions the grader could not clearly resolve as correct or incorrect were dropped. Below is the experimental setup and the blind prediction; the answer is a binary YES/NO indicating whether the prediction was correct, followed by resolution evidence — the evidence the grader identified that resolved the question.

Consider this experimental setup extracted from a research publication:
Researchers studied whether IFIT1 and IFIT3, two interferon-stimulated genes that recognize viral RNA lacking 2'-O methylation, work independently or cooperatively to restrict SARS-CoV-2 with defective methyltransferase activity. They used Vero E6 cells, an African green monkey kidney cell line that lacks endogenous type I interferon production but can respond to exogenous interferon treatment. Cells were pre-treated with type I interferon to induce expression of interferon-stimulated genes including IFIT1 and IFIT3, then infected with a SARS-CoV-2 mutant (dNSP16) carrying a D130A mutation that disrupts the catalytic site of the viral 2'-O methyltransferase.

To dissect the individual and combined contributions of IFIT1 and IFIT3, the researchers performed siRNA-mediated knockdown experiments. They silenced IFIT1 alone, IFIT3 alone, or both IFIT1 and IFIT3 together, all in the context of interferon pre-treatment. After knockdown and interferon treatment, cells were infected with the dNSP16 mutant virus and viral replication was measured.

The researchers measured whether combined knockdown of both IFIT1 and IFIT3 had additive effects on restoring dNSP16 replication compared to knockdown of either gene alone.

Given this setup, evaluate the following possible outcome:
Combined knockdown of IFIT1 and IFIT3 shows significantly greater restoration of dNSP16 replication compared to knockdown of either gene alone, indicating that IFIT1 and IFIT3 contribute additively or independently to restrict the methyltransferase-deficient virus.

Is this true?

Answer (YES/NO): NO